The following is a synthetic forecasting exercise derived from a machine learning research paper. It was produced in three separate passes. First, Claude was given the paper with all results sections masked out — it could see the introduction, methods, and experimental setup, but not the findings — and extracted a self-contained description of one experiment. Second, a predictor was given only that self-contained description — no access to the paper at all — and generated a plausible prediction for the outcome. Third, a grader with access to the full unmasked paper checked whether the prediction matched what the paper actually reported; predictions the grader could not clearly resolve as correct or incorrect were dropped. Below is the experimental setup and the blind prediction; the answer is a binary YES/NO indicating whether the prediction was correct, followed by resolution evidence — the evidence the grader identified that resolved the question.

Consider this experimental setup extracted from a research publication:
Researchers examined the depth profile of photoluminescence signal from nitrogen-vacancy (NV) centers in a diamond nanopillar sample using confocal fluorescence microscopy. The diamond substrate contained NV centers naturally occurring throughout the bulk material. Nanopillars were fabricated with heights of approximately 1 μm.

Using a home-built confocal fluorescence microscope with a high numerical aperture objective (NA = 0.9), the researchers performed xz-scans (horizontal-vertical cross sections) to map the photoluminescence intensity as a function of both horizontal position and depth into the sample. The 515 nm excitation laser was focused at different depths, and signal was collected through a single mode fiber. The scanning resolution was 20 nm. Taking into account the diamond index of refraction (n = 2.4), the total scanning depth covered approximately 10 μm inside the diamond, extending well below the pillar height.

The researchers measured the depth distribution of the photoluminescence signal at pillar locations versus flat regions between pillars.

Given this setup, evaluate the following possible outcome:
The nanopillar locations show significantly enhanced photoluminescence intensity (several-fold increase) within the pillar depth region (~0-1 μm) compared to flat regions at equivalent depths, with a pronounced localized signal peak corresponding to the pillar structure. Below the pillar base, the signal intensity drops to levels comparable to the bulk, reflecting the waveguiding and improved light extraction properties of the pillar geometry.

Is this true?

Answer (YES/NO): NO